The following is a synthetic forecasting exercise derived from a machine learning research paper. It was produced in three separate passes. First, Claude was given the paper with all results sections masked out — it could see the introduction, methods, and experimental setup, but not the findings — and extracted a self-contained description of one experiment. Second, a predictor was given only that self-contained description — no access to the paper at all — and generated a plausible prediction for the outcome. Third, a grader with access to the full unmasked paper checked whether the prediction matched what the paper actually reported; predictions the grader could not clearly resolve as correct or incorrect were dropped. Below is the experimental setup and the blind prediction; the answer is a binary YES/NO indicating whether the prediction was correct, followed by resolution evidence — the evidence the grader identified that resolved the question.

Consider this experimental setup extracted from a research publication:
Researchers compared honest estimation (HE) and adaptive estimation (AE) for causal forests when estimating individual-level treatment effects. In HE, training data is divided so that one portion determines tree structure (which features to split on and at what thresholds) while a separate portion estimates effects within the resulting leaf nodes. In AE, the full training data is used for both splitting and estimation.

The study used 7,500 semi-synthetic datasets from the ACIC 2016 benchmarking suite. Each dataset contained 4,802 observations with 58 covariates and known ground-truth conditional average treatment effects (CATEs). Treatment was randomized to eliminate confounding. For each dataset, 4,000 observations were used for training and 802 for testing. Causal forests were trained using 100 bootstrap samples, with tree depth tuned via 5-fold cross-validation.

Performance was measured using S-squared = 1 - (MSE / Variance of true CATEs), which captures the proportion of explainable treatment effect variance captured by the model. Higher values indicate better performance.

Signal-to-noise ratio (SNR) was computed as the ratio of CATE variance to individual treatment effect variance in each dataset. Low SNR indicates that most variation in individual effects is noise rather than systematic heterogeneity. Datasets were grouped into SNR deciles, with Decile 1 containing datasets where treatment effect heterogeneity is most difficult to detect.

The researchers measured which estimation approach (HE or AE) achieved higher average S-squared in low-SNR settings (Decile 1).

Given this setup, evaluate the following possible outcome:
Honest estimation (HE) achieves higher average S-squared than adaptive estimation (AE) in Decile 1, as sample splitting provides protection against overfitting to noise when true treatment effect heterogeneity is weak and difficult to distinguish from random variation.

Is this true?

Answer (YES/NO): YES